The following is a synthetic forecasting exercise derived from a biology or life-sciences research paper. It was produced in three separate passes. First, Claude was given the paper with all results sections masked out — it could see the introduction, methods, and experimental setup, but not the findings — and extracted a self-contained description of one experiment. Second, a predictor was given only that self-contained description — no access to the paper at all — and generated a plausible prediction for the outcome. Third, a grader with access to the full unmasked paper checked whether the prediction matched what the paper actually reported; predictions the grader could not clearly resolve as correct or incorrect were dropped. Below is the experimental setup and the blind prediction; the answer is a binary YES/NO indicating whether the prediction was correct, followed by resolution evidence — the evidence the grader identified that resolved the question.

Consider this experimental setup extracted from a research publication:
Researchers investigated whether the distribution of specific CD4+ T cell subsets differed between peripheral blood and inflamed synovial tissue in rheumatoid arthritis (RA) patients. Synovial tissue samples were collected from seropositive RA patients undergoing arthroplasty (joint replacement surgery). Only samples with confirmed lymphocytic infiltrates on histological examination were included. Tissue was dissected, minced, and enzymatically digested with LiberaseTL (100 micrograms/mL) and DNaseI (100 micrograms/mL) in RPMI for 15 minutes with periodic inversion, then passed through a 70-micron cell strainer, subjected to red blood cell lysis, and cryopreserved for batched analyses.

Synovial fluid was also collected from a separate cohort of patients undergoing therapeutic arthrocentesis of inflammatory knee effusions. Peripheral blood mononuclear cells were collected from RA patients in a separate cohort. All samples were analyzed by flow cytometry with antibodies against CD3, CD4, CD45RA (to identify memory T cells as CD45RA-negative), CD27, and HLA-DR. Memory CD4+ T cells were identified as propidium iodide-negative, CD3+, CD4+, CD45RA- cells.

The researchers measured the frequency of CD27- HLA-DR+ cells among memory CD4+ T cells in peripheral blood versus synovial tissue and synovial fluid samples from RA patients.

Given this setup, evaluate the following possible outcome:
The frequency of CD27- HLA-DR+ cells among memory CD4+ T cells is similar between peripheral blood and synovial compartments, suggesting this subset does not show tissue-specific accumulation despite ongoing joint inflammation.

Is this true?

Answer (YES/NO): NO